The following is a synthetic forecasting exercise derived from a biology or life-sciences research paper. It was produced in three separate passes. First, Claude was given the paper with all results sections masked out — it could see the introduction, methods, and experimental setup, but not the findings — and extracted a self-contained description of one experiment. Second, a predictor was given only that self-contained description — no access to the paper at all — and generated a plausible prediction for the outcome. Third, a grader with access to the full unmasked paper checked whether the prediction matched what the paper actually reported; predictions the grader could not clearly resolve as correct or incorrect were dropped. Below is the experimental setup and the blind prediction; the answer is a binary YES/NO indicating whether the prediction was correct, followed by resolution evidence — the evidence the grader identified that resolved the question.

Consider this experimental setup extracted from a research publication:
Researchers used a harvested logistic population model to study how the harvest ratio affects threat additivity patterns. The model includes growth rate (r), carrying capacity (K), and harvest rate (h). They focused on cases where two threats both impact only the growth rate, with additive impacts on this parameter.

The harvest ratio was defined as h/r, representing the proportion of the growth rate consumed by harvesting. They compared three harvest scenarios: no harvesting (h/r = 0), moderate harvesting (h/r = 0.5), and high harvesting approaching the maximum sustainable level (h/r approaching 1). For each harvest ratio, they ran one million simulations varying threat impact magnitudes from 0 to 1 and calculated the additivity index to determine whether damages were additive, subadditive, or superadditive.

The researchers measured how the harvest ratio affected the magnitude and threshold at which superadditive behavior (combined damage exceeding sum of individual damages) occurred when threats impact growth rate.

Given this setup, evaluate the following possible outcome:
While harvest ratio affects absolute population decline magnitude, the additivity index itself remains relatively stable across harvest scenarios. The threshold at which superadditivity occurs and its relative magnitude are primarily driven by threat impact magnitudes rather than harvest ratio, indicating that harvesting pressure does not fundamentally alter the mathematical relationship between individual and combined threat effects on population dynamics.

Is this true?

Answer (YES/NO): NO